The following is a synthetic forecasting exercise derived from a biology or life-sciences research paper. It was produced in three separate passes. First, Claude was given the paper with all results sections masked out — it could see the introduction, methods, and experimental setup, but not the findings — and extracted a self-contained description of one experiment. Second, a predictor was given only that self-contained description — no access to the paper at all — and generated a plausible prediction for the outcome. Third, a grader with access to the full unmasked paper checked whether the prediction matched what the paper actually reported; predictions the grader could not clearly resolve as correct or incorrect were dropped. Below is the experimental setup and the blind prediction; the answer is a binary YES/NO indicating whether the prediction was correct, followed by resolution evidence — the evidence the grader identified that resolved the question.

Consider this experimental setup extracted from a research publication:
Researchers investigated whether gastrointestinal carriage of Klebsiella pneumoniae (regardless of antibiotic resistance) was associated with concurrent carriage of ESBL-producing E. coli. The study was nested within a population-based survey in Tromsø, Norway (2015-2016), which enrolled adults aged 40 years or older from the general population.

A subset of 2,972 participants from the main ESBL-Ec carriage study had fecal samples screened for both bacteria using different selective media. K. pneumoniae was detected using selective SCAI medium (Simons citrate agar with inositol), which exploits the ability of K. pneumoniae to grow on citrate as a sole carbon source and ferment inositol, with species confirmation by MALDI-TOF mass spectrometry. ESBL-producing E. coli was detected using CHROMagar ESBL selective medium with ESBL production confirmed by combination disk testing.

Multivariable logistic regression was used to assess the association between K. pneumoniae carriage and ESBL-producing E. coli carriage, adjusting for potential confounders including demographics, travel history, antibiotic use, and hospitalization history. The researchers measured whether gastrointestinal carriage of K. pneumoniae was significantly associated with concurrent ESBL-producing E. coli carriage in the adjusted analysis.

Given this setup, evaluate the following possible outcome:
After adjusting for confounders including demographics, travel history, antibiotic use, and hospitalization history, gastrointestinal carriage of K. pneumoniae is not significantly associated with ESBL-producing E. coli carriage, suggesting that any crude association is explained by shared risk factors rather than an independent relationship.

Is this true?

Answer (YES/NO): NO